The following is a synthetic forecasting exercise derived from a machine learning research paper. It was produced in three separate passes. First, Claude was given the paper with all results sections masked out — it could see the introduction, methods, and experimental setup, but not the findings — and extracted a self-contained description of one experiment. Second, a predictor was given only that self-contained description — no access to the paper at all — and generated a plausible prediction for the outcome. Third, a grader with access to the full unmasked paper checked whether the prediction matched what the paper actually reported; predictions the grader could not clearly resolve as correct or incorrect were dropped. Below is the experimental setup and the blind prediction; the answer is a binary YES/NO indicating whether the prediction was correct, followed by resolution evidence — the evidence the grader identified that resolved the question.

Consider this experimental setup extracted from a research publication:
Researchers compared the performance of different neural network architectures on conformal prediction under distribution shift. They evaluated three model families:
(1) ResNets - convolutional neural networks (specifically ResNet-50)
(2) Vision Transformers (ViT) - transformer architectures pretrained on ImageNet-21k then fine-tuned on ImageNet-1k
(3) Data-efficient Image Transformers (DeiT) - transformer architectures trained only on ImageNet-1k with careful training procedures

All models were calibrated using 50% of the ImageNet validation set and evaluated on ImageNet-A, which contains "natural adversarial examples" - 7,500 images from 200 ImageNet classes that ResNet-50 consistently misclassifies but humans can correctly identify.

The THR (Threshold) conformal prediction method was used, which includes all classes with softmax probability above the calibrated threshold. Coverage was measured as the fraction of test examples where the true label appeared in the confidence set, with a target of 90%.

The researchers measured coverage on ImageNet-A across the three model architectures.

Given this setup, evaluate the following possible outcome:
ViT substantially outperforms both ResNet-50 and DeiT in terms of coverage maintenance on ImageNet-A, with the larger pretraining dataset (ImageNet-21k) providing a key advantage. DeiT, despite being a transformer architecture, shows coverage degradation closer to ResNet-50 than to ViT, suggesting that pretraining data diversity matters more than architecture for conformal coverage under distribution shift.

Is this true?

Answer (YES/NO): NO